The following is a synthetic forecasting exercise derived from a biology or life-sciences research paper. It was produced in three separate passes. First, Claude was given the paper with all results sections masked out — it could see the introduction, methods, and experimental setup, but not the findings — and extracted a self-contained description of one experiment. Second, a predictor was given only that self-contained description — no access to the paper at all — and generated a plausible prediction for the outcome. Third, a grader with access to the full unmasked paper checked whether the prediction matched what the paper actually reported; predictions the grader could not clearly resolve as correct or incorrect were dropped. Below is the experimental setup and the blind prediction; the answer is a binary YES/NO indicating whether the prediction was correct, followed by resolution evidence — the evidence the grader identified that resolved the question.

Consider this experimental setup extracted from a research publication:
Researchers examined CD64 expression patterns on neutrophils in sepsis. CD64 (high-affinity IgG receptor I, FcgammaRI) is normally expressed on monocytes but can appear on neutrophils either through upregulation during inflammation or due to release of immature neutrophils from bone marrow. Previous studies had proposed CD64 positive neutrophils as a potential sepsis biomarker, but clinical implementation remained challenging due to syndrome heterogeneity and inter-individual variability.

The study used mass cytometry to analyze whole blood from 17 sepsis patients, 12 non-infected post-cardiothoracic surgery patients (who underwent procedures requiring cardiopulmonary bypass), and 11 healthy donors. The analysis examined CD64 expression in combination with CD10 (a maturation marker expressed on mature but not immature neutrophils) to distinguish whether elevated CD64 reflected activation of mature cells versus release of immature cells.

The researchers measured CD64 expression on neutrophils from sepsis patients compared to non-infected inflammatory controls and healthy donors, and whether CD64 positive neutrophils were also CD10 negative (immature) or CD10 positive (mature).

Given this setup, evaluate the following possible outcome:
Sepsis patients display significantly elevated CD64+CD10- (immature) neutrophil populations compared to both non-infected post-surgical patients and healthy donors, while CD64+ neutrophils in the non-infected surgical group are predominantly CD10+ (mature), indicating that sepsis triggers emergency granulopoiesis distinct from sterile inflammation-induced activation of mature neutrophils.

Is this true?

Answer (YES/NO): NO